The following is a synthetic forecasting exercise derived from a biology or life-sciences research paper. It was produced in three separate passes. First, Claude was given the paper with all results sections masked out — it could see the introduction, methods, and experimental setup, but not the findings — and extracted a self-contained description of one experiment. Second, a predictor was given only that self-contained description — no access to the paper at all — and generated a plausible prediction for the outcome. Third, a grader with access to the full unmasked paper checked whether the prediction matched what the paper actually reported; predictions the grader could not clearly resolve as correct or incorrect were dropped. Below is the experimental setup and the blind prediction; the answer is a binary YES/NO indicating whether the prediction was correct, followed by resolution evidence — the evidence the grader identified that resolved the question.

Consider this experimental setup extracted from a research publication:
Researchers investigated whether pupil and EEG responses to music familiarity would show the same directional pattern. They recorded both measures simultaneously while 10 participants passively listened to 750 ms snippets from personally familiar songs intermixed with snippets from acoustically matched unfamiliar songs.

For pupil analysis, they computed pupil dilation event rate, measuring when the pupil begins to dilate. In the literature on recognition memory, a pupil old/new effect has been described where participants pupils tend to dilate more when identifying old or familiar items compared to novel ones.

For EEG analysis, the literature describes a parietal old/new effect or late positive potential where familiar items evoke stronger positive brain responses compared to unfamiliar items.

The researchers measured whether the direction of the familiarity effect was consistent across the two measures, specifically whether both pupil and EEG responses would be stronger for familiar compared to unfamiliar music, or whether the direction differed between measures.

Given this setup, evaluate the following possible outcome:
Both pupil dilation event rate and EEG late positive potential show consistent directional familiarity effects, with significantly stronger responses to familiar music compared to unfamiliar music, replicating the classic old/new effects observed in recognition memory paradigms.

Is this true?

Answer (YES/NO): NO